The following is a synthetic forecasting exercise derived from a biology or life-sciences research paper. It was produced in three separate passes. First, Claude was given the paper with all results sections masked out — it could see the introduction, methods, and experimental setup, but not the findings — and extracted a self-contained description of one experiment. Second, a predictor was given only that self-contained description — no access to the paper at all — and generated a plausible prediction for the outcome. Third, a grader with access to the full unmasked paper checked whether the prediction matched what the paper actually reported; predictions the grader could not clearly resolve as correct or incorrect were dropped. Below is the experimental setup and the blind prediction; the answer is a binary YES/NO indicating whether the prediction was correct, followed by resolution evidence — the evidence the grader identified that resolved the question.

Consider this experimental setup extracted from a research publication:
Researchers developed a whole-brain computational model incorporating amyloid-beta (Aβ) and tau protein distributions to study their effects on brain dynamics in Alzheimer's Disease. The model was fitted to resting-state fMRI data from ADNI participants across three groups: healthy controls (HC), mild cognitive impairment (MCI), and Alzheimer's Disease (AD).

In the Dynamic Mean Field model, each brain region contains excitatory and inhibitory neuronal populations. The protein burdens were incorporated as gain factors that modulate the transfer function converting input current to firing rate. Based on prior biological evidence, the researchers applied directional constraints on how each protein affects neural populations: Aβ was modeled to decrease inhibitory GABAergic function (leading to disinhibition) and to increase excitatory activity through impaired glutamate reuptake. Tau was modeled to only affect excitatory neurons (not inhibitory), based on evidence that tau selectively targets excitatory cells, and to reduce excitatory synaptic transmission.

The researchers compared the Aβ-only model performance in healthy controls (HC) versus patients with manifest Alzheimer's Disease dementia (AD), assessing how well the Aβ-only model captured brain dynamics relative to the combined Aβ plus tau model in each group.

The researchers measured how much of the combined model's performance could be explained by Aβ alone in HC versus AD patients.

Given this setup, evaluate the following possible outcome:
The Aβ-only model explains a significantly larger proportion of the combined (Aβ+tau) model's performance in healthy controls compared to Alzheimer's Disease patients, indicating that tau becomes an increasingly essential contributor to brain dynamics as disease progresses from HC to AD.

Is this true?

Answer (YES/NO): YES